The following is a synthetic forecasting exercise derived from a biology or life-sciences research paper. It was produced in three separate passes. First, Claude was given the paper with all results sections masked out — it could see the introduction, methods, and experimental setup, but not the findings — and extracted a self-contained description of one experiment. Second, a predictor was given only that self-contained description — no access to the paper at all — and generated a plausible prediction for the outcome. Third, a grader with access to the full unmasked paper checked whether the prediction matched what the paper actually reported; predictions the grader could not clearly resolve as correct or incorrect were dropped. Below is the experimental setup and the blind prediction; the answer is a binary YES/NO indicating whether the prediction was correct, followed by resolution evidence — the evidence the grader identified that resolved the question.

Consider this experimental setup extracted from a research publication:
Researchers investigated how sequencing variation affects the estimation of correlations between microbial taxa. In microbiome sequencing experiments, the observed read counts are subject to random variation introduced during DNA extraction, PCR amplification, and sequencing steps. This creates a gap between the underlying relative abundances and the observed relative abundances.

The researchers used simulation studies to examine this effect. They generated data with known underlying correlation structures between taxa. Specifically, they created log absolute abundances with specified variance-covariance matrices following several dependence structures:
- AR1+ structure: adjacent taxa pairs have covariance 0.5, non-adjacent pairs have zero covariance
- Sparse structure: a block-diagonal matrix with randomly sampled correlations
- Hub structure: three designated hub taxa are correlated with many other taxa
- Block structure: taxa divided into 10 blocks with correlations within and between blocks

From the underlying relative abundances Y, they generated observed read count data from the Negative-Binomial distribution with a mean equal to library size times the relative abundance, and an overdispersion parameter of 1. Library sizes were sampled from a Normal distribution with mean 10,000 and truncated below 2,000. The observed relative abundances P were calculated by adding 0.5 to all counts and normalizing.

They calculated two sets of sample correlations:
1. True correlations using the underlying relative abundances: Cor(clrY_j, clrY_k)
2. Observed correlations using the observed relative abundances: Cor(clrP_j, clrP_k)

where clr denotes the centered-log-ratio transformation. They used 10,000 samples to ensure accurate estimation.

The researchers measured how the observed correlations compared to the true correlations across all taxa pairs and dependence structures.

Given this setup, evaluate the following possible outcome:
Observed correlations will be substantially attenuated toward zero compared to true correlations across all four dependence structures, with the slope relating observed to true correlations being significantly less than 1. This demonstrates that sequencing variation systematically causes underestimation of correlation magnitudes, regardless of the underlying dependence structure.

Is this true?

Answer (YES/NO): YES